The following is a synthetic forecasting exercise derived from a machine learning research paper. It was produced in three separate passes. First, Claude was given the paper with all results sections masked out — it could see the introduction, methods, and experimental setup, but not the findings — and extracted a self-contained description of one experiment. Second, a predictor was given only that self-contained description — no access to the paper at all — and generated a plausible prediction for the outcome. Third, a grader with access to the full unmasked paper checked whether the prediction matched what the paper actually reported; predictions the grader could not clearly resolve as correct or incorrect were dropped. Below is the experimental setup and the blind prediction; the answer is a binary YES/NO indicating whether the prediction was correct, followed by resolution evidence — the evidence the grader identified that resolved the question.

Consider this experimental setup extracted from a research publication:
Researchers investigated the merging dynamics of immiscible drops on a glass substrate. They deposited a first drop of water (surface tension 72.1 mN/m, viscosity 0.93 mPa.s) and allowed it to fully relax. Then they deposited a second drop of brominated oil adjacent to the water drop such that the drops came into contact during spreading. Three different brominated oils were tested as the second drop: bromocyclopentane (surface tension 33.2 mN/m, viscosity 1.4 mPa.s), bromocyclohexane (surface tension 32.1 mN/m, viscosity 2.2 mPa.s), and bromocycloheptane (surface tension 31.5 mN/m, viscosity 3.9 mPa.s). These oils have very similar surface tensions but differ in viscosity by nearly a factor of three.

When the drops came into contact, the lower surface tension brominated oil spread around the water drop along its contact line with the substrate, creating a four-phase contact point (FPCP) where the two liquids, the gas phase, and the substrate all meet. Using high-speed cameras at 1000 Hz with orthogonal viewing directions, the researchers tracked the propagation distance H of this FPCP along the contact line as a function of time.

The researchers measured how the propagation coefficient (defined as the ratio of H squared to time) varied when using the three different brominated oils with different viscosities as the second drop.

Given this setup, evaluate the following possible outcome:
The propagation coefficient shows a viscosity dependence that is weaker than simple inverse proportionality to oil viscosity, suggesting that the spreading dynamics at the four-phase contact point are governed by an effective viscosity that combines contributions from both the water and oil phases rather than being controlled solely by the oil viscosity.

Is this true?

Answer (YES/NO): YES